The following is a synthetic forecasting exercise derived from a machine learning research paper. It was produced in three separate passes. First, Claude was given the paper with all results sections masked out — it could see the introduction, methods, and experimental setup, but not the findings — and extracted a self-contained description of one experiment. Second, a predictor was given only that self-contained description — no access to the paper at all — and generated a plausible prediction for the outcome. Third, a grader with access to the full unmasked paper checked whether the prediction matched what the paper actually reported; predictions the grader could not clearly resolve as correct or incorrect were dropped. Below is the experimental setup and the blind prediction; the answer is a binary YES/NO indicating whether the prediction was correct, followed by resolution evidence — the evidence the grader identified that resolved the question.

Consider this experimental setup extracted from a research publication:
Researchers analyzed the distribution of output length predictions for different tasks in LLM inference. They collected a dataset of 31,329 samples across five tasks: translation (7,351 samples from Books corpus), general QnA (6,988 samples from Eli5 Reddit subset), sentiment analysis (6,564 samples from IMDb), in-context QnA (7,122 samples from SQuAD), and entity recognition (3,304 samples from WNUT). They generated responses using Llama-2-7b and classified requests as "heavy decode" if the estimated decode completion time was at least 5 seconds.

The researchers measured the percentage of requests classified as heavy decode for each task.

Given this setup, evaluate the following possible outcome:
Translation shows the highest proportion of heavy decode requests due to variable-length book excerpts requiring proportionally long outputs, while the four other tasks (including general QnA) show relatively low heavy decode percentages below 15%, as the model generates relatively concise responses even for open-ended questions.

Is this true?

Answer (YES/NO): NO